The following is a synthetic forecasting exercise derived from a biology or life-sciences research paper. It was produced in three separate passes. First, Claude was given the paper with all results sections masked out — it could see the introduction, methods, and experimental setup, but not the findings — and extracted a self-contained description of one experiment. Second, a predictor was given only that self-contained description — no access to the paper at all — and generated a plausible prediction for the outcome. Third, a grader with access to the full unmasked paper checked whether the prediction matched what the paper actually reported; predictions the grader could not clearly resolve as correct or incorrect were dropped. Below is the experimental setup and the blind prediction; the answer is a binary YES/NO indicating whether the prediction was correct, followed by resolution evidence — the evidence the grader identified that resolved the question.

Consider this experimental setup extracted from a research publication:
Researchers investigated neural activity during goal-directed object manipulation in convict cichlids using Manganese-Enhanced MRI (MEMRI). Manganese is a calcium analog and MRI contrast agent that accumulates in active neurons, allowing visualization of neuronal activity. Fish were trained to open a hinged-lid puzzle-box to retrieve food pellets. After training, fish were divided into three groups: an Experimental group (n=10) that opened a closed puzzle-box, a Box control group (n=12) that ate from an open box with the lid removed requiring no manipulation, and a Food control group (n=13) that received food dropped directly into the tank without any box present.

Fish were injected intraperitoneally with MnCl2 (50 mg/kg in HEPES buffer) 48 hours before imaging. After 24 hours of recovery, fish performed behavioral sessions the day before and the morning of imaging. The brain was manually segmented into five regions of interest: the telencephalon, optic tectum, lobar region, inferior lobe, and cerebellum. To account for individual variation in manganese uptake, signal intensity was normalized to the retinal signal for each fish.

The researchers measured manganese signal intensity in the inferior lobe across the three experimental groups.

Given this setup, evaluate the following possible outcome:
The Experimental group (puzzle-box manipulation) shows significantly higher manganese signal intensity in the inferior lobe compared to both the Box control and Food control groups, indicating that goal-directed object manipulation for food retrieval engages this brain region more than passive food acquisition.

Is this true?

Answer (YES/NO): YES